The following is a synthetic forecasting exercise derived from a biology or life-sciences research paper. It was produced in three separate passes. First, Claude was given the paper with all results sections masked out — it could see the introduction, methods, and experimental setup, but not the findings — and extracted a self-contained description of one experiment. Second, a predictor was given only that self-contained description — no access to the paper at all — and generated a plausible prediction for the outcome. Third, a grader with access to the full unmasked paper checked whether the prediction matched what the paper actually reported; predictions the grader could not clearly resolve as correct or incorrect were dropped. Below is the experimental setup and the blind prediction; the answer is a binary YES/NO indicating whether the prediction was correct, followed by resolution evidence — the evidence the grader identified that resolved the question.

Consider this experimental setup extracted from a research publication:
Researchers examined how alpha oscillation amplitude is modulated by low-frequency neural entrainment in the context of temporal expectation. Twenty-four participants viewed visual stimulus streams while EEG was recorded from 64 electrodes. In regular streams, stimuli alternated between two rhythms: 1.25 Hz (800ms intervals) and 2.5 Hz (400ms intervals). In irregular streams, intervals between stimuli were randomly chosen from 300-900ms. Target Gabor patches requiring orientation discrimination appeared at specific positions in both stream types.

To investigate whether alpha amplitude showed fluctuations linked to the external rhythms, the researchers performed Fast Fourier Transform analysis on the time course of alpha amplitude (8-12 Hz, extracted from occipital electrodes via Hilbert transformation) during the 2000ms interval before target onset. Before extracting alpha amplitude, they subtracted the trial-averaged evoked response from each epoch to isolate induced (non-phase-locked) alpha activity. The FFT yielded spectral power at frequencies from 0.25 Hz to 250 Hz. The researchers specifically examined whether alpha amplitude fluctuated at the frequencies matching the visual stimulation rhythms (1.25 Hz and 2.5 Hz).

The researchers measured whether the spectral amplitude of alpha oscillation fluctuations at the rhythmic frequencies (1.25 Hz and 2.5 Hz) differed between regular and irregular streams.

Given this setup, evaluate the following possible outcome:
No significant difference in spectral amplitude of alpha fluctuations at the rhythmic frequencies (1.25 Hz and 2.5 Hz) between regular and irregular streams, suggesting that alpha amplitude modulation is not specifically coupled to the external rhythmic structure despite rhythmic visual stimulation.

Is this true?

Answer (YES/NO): NO